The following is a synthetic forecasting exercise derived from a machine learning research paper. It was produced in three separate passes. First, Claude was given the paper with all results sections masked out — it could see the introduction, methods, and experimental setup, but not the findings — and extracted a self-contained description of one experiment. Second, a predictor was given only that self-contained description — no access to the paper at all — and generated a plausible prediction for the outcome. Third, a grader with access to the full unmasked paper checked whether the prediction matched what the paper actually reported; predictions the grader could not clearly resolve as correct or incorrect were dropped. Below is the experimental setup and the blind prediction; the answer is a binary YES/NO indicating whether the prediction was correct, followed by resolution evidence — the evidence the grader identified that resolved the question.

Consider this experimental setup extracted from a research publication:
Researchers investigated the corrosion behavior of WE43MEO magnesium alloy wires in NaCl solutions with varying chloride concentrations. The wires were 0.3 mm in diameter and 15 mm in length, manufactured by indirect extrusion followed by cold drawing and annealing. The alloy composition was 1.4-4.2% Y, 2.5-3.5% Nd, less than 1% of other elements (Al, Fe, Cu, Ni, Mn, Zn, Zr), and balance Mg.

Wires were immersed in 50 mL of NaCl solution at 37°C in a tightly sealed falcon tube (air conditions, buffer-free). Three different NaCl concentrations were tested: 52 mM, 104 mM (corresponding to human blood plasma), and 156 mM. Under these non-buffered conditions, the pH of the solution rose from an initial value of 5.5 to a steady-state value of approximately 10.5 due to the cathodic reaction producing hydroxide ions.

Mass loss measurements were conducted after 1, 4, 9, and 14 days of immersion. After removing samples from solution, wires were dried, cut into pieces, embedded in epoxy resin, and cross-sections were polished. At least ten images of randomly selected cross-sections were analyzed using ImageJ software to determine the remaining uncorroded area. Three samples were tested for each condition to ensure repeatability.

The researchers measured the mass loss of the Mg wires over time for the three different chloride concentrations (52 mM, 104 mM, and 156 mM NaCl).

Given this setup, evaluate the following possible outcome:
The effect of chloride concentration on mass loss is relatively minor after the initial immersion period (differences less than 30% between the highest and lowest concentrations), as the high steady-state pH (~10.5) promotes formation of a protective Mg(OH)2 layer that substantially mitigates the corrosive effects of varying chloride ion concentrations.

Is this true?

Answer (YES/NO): NO